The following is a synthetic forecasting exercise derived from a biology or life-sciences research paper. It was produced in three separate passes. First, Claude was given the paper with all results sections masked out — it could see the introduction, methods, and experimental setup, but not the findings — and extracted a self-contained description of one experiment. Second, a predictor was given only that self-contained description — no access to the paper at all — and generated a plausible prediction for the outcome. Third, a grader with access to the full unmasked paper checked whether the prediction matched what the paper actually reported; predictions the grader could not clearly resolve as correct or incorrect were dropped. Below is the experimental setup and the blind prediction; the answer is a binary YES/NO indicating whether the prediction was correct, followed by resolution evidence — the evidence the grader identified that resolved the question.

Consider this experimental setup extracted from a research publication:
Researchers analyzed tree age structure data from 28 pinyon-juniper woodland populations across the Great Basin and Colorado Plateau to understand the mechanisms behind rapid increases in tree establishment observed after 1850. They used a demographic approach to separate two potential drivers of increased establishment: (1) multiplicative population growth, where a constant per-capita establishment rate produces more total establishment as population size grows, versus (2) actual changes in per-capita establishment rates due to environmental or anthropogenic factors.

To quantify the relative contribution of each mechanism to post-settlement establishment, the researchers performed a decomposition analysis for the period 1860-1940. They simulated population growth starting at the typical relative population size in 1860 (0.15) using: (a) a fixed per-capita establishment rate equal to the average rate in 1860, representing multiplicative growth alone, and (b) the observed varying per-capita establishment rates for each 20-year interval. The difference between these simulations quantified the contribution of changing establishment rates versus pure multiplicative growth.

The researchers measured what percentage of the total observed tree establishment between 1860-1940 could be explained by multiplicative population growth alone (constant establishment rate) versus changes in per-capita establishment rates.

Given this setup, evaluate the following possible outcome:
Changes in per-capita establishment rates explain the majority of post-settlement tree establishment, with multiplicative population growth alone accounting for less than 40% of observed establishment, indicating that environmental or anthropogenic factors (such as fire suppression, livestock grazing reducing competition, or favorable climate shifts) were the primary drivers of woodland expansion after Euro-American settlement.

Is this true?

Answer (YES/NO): NO